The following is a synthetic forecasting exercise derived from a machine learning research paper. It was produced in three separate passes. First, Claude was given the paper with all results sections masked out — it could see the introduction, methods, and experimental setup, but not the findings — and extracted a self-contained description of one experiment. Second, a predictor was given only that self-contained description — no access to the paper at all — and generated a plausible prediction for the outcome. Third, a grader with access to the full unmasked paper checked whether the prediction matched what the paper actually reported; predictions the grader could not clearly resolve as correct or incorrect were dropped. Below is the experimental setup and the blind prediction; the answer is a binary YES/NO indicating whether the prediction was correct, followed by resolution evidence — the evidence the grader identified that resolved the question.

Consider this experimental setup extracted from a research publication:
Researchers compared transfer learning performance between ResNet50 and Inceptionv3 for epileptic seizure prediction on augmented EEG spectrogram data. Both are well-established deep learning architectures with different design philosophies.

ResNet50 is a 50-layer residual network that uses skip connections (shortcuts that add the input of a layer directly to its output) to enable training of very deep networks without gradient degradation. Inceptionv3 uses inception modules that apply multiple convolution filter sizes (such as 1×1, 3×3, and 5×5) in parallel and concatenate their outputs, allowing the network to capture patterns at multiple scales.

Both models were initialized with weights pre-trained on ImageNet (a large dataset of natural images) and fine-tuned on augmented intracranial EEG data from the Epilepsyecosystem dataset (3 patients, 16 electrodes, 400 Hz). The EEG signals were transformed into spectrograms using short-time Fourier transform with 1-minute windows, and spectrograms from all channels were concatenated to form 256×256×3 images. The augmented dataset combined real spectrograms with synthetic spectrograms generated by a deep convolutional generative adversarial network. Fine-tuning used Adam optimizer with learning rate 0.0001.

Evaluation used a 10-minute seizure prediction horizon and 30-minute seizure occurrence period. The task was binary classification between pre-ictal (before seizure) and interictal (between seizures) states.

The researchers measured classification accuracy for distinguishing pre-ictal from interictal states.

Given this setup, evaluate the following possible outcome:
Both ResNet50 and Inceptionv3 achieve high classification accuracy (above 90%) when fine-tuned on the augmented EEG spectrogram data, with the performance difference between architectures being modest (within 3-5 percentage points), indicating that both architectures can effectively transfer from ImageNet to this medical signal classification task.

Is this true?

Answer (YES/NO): NO